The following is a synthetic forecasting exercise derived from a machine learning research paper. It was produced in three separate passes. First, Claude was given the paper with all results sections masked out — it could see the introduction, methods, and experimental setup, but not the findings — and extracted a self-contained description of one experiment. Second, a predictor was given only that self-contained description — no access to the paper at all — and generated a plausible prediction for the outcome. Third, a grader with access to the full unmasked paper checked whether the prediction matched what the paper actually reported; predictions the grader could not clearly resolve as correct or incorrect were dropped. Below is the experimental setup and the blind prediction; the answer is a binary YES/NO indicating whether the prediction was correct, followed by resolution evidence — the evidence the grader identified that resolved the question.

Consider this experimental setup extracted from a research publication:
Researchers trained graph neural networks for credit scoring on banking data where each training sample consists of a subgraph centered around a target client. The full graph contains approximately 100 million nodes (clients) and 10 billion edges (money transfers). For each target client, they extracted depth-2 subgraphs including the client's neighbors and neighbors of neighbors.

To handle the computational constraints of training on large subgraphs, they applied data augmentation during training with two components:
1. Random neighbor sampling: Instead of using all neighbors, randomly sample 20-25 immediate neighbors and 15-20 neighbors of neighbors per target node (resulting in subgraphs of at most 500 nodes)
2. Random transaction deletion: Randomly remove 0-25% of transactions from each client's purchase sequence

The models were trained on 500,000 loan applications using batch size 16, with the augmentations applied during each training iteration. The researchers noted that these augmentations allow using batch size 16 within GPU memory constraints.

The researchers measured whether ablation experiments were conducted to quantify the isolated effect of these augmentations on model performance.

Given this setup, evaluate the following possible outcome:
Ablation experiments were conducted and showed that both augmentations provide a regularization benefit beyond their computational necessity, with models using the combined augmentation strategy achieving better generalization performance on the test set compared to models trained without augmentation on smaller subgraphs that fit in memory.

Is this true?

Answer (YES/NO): NO